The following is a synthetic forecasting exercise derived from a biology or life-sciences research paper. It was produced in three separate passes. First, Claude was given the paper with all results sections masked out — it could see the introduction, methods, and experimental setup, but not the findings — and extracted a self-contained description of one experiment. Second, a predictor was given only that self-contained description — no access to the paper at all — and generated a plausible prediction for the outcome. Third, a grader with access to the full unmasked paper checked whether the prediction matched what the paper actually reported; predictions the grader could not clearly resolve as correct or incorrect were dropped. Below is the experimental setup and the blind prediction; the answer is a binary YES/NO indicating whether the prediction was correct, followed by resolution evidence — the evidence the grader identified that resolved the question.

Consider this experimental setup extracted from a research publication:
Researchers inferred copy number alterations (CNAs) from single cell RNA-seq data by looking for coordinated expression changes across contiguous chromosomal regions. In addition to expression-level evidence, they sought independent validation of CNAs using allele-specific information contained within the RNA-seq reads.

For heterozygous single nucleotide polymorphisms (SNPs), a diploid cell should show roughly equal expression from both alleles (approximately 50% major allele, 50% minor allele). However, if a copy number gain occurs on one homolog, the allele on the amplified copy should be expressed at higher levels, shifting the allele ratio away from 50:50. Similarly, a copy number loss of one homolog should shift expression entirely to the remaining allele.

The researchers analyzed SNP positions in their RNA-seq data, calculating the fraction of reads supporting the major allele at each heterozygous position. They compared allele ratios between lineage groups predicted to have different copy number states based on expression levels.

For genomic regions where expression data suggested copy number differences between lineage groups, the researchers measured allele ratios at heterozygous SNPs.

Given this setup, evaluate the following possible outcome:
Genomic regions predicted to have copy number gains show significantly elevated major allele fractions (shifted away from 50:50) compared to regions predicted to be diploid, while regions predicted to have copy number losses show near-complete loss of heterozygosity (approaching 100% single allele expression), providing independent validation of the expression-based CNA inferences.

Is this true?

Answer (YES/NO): NO